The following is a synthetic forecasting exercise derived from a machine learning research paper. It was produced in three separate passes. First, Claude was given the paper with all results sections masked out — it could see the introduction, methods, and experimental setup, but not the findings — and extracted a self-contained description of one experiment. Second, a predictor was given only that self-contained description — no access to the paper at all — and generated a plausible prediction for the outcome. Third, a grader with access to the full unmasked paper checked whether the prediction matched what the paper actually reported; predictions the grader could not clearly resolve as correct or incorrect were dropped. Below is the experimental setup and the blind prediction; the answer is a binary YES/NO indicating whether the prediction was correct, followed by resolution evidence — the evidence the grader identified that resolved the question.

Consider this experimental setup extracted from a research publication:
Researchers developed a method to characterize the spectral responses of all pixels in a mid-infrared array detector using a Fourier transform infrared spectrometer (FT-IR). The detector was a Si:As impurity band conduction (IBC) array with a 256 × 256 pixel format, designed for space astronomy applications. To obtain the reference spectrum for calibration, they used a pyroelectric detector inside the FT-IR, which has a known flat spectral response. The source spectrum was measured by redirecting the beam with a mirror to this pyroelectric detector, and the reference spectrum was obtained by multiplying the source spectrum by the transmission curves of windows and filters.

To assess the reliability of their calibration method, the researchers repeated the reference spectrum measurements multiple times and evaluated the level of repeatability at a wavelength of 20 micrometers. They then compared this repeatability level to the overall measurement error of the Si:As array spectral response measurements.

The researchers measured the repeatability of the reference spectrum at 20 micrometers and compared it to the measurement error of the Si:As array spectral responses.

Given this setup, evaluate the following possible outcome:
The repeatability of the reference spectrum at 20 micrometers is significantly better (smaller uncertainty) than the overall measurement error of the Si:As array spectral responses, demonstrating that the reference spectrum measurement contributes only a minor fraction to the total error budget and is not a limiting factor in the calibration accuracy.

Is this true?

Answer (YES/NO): YES